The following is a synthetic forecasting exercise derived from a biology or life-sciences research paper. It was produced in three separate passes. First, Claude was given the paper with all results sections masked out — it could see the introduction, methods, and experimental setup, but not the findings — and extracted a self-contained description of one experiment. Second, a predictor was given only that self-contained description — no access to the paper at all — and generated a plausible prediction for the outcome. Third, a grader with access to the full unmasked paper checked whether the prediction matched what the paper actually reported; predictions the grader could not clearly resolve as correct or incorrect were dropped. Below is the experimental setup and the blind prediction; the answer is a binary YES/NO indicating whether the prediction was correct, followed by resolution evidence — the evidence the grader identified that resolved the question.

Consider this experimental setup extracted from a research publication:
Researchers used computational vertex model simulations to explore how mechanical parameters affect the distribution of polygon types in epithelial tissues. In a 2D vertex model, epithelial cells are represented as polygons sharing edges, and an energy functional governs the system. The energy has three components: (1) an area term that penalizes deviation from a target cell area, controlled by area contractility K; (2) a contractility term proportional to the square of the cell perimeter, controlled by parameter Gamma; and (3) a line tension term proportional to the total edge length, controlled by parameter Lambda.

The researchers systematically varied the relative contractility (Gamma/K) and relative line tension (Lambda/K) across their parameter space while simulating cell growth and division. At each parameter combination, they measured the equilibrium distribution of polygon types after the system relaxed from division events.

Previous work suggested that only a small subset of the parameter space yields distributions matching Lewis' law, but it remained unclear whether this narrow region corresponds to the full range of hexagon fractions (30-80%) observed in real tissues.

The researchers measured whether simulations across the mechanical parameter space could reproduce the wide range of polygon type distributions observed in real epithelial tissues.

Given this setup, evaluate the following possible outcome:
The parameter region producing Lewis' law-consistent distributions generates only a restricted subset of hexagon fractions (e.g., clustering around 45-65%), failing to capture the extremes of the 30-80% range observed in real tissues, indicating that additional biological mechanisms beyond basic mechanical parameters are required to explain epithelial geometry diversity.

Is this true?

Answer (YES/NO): NO